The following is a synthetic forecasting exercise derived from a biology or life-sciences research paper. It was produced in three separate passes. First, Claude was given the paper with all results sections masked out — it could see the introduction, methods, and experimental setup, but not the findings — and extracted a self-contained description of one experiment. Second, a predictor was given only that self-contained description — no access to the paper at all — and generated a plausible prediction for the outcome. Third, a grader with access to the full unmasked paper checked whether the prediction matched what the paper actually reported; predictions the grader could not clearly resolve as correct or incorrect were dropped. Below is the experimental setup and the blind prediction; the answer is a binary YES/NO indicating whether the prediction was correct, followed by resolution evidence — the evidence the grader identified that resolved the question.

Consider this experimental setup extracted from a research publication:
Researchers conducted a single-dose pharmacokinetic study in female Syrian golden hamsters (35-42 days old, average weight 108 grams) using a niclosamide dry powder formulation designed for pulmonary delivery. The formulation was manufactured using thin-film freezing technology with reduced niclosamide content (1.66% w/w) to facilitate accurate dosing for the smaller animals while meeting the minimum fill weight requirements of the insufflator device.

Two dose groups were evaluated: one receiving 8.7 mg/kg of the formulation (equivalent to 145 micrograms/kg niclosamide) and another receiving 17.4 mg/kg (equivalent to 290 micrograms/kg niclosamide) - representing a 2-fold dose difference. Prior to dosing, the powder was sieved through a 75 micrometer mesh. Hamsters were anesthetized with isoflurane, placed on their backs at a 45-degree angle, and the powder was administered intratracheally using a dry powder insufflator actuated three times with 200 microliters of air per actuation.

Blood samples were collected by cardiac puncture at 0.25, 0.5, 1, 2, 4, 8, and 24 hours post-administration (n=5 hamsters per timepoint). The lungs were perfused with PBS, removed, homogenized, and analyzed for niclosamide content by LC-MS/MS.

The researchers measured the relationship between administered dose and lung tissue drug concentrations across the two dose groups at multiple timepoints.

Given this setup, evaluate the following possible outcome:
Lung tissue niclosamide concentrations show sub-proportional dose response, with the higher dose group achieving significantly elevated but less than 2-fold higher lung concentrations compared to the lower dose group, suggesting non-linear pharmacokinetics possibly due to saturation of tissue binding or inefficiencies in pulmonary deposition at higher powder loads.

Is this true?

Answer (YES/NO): NO